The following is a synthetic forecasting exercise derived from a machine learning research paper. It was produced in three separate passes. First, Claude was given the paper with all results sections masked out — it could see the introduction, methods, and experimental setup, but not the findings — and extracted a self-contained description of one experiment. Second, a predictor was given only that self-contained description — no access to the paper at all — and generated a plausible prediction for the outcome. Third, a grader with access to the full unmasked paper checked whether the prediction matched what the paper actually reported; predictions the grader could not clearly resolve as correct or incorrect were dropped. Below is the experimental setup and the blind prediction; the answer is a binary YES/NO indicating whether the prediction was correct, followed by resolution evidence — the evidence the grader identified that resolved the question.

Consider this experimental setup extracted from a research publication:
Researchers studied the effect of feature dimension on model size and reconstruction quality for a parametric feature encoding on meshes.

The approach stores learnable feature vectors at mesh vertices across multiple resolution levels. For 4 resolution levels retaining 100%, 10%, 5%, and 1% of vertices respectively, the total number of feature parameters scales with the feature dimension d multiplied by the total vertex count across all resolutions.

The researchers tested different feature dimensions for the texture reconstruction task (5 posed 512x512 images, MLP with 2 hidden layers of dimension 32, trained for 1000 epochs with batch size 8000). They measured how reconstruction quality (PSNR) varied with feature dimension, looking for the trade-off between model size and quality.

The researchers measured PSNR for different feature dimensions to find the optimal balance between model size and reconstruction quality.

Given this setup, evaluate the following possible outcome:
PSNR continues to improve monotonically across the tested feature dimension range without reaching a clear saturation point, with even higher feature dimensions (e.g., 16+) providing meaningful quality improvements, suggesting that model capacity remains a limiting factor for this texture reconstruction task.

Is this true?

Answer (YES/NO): NO